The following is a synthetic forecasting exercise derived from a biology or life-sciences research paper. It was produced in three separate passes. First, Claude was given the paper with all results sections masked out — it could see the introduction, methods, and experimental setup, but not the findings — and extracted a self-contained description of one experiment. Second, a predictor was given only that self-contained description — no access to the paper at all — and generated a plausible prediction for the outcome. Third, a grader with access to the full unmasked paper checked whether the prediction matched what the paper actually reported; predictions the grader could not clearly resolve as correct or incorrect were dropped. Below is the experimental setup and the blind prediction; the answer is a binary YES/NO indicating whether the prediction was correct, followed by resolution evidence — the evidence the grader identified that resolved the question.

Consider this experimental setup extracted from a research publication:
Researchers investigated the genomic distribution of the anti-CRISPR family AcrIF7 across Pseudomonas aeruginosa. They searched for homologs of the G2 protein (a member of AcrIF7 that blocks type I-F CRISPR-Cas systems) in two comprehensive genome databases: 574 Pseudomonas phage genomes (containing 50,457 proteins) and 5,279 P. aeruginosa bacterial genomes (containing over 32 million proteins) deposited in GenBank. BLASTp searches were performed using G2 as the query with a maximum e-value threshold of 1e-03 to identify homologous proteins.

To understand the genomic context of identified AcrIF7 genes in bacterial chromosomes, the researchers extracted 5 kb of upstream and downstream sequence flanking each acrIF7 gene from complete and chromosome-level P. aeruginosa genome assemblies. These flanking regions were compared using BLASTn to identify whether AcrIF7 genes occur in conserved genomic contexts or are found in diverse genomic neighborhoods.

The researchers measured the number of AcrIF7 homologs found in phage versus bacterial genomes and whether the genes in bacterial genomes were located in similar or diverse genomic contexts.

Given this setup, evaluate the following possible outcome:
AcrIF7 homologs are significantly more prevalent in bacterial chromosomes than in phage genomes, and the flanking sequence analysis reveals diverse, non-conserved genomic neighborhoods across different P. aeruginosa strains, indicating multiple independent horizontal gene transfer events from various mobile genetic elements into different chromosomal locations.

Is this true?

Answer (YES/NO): NO